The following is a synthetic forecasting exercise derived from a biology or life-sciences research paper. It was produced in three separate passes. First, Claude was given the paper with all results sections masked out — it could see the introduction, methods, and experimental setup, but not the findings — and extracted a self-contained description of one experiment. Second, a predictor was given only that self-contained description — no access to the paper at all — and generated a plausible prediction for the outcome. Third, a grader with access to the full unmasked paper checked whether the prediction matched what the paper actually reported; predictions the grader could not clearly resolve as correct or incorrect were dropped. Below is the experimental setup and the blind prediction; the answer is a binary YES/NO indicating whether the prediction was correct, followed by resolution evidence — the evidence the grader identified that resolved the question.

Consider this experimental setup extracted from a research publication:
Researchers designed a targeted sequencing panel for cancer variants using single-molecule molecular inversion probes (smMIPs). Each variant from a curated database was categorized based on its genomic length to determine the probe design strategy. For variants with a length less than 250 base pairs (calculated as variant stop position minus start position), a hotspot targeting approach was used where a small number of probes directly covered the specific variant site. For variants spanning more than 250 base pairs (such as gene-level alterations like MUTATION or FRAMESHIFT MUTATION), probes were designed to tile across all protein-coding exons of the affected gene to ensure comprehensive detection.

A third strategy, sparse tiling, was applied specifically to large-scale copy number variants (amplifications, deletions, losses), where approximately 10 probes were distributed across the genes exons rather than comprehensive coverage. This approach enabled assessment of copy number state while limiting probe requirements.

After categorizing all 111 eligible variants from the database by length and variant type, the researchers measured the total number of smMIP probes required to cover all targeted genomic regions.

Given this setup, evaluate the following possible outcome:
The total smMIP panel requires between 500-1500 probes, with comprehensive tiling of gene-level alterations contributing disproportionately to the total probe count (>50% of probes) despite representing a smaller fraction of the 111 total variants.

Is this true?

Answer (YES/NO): NO